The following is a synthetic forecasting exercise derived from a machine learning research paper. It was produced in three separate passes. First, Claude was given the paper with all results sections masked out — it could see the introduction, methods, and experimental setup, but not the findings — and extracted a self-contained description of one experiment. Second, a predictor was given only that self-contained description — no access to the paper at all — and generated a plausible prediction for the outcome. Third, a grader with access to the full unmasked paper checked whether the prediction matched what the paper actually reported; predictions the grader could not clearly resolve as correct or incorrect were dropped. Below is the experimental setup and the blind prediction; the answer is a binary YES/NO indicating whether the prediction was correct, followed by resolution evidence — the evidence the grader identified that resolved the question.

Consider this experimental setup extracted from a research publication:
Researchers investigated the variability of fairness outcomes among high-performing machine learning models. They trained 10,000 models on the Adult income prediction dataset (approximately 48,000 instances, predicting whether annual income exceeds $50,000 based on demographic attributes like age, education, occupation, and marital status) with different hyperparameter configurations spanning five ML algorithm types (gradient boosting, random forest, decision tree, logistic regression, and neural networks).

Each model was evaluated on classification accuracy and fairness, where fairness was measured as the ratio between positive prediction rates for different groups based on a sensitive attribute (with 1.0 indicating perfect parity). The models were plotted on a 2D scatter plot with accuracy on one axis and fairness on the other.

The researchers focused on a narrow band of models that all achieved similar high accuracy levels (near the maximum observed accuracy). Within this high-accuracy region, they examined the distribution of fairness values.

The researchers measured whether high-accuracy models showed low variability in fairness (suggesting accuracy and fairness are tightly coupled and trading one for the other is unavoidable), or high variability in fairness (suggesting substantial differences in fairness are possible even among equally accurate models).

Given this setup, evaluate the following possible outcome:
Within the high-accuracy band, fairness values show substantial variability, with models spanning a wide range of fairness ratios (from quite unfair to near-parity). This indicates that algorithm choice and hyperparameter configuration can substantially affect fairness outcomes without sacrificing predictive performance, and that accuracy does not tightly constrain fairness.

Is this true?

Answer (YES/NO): YES